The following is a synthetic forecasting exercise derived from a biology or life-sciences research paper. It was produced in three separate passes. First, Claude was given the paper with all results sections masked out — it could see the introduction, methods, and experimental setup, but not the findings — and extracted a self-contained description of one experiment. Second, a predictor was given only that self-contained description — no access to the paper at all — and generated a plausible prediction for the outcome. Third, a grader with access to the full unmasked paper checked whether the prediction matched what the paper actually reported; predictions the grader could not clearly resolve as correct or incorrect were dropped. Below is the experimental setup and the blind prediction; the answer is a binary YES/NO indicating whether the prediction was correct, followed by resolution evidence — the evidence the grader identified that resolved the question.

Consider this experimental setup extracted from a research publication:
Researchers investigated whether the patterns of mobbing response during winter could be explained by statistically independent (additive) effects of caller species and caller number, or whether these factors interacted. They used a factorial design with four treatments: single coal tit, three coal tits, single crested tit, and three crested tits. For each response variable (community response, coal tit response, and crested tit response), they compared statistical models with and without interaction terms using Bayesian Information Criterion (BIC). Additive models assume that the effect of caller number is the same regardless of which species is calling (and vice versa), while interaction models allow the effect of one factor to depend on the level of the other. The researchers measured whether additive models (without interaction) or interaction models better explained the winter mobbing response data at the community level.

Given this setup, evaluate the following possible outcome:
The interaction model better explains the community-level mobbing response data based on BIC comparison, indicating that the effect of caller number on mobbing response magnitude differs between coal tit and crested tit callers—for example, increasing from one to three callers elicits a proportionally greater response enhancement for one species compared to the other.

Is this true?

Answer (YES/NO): NO